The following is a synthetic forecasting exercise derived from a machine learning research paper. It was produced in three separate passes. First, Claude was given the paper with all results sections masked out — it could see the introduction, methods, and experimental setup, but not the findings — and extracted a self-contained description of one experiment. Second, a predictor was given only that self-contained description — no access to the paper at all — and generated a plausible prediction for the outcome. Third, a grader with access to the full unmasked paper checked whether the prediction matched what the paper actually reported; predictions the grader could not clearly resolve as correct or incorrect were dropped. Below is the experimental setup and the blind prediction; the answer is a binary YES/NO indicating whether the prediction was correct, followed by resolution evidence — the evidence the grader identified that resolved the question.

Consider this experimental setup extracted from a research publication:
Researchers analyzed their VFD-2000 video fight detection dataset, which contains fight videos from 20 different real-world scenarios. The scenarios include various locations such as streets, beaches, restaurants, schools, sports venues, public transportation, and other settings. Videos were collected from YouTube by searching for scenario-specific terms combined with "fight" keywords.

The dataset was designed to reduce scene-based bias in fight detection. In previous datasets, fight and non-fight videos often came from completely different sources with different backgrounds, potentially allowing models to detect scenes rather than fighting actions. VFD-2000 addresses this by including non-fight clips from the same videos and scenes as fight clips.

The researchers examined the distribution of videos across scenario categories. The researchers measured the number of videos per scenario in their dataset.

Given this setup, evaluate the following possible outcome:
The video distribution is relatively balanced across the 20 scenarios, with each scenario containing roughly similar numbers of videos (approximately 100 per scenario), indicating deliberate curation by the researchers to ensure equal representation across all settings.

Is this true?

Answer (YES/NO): NO